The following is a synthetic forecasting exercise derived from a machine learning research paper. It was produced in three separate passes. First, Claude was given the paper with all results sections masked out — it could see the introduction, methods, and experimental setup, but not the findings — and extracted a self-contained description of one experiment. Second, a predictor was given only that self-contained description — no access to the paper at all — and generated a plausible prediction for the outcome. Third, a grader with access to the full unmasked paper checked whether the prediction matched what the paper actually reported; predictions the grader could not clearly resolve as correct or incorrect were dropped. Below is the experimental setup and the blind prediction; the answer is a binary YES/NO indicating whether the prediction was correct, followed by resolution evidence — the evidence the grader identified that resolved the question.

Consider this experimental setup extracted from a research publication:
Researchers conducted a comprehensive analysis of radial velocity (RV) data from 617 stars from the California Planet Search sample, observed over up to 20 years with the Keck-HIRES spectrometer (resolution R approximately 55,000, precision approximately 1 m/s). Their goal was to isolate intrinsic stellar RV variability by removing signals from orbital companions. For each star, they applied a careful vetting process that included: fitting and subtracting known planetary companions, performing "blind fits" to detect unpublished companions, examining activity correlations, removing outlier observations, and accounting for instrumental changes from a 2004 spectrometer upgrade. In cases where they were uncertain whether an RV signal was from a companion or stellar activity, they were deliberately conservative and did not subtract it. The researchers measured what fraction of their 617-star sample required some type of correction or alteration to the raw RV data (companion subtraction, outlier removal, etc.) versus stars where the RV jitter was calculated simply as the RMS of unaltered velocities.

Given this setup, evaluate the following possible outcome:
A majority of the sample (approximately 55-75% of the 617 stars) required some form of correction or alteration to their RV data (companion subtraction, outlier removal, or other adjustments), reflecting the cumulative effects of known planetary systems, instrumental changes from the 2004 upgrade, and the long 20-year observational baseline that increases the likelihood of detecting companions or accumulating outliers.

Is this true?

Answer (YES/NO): NO